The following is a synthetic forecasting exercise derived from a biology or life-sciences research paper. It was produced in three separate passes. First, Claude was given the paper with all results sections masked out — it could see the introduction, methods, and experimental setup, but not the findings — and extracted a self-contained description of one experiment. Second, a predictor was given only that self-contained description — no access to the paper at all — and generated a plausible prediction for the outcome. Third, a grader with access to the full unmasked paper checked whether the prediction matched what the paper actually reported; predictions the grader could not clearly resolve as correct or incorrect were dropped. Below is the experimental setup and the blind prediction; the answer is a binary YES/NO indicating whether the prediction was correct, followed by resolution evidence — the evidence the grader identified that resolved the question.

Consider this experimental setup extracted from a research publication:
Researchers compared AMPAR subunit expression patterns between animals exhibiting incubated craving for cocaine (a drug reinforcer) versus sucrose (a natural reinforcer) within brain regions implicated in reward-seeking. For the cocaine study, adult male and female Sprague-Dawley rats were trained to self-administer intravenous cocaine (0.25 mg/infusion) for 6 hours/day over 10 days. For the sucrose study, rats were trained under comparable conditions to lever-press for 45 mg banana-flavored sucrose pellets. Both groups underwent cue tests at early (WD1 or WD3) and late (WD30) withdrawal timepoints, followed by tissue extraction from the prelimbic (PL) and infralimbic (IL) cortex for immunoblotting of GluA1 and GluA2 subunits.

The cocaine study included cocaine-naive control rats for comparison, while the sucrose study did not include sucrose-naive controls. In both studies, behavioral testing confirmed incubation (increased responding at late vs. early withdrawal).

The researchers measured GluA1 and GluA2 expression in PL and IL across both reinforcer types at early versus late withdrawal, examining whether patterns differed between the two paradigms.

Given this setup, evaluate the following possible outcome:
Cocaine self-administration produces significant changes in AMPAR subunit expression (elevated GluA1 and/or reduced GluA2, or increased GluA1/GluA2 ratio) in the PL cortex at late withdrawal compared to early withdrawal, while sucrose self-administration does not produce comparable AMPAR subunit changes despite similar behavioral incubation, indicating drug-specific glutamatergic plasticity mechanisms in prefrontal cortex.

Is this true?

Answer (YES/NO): NO